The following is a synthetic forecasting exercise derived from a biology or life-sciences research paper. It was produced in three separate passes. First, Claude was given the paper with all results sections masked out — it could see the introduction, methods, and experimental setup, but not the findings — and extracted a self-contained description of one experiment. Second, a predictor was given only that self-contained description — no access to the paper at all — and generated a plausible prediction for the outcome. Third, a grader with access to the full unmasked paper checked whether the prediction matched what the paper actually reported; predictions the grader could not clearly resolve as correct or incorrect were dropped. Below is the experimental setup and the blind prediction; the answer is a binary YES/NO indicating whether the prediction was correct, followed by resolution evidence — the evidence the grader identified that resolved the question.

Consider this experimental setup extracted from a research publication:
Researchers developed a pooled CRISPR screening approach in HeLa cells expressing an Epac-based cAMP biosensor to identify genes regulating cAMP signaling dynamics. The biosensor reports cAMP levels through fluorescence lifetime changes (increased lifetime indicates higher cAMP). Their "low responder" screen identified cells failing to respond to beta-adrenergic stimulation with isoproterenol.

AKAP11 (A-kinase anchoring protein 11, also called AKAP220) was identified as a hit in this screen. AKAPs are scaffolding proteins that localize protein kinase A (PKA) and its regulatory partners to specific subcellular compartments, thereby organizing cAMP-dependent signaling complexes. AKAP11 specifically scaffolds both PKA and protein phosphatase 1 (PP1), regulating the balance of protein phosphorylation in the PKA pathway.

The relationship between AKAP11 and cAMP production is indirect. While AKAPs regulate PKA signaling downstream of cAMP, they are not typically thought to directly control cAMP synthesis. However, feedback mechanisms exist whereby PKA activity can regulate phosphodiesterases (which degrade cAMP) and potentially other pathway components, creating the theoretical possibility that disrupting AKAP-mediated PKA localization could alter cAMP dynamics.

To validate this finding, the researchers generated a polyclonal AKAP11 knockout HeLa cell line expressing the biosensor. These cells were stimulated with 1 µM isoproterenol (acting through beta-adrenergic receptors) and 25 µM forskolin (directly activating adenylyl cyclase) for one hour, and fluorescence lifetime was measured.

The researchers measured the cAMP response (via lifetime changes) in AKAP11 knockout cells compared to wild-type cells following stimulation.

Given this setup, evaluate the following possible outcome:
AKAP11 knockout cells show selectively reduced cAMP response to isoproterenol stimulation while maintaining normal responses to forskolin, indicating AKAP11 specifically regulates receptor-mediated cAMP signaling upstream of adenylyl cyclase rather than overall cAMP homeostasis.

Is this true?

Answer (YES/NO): NO